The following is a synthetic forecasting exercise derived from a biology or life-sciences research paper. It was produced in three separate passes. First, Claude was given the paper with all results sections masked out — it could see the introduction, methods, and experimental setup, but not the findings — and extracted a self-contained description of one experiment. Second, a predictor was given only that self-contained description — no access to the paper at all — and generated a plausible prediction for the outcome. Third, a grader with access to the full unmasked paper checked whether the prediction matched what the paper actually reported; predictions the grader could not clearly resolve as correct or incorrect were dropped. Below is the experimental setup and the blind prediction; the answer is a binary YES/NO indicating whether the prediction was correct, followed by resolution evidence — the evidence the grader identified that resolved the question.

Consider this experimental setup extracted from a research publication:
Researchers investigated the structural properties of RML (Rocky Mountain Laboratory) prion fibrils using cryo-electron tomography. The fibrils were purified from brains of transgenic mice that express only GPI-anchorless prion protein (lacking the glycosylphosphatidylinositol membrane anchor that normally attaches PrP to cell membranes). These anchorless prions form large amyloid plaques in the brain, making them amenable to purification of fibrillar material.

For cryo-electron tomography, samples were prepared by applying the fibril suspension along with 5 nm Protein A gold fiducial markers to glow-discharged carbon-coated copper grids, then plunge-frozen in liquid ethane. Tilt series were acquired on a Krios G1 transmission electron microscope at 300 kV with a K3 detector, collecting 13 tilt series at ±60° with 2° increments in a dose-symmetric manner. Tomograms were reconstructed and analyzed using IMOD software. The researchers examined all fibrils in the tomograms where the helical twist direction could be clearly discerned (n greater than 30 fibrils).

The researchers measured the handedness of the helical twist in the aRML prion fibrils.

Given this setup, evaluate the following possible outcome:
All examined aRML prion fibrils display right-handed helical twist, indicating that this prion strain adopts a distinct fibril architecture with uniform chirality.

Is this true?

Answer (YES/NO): NO